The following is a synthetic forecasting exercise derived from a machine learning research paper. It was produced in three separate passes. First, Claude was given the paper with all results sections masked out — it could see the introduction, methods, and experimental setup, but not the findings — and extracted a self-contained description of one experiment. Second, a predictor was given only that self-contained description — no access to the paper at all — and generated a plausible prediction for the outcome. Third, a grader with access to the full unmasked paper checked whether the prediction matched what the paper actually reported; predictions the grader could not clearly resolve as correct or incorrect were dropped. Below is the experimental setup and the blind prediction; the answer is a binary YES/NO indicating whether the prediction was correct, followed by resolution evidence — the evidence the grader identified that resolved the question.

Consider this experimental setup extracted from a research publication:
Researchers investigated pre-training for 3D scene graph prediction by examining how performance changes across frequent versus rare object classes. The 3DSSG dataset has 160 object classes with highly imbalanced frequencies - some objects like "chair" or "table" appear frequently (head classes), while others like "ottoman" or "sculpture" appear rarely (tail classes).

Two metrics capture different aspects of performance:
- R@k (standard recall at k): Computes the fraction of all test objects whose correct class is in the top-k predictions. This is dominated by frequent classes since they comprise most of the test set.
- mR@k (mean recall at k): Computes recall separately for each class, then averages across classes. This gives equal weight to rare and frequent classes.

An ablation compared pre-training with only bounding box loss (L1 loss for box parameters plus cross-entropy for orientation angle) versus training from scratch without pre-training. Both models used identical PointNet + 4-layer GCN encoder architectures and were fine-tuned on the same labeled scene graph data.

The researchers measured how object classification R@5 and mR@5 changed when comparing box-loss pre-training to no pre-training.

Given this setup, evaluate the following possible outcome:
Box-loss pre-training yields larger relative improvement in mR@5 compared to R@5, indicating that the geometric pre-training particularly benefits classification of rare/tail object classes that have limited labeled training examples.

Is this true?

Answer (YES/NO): NO